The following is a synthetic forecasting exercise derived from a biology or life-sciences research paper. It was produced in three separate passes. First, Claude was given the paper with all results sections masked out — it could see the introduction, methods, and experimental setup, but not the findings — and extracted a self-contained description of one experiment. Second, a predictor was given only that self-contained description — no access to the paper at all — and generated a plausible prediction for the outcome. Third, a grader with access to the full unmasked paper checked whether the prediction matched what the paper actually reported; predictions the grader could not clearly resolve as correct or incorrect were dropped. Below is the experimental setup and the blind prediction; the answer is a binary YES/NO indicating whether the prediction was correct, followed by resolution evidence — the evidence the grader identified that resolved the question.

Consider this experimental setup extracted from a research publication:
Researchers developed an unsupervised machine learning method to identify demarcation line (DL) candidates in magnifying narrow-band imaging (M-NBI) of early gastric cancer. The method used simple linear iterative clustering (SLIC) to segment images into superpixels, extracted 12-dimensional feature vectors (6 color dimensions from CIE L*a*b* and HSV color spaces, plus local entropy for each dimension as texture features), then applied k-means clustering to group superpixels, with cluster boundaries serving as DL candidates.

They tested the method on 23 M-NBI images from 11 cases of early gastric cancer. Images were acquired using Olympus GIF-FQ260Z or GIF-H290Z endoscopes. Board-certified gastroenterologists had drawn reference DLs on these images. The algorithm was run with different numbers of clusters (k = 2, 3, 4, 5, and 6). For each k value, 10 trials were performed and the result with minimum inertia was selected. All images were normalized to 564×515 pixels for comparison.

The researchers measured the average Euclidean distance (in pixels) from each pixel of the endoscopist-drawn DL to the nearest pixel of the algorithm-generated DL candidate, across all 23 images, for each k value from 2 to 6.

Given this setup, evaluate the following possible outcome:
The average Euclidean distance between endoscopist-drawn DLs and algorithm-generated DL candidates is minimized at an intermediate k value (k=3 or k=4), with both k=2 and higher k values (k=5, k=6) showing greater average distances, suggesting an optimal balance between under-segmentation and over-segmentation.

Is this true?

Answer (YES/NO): NO